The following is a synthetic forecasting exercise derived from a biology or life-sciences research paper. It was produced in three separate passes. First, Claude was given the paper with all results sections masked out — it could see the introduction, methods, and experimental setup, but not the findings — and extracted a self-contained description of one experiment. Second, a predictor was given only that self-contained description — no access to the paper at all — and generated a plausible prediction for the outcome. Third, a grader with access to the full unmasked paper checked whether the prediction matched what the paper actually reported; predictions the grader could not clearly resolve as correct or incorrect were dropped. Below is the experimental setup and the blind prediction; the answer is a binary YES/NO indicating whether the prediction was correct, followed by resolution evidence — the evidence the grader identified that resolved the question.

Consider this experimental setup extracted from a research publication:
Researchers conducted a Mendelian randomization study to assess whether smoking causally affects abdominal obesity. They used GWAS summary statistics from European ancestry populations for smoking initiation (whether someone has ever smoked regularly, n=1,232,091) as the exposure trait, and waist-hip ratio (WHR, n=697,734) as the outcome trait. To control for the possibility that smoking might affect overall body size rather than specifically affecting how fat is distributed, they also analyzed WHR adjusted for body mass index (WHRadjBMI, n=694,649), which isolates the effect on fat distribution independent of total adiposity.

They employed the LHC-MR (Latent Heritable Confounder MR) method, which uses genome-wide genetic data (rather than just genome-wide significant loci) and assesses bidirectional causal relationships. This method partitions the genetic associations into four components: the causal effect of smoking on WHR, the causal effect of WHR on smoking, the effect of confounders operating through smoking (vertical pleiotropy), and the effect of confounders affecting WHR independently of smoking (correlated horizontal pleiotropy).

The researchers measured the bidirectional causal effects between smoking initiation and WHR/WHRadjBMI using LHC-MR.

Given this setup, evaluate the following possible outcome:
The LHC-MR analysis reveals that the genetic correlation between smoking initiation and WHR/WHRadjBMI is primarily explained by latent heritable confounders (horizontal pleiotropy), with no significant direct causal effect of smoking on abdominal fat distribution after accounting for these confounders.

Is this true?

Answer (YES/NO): NO